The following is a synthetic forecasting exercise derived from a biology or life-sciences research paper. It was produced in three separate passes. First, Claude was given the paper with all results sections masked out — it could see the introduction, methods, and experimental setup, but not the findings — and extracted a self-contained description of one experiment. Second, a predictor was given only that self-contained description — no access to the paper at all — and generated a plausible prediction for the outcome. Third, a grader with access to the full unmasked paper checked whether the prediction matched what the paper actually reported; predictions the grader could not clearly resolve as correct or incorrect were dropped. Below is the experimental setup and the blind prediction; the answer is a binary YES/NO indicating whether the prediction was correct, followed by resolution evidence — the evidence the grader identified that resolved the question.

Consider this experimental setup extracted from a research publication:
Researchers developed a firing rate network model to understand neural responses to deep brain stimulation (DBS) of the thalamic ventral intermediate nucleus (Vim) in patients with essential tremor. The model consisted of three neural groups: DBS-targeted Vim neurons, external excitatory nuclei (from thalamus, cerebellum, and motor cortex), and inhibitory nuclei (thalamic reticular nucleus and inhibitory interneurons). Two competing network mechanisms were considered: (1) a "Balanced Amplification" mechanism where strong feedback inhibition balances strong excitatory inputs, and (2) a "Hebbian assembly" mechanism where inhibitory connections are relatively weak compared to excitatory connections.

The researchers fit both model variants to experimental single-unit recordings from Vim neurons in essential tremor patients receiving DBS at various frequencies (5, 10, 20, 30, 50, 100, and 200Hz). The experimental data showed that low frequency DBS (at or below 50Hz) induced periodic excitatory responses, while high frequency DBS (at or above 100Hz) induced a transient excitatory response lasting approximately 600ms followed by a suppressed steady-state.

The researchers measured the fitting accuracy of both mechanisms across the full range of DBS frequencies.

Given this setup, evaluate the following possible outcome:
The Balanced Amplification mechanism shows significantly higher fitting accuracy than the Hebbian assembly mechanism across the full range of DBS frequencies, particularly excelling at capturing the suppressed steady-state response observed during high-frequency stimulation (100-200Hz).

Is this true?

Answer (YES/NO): NO